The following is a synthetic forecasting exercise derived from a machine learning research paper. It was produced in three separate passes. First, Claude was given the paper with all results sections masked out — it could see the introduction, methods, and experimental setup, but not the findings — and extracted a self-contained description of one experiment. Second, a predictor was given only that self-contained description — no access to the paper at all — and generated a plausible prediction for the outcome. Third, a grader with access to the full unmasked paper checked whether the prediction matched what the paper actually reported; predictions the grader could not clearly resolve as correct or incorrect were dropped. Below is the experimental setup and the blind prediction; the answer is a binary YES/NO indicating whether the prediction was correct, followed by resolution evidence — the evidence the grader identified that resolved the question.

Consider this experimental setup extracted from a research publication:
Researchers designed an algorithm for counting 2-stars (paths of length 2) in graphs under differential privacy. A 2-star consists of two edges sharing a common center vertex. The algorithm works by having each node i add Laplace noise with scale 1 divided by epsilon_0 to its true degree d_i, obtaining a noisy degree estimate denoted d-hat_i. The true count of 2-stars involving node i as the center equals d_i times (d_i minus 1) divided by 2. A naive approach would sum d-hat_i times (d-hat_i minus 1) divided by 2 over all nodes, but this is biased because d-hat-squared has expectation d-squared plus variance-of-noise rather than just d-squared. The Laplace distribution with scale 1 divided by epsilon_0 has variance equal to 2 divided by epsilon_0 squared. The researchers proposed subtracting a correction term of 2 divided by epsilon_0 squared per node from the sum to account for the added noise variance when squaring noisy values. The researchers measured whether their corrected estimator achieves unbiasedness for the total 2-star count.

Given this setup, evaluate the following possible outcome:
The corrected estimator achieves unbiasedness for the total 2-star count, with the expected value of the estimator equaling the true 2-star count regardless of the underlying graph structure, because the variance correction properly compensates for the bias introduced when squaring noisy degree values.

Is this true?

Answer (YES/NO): YES